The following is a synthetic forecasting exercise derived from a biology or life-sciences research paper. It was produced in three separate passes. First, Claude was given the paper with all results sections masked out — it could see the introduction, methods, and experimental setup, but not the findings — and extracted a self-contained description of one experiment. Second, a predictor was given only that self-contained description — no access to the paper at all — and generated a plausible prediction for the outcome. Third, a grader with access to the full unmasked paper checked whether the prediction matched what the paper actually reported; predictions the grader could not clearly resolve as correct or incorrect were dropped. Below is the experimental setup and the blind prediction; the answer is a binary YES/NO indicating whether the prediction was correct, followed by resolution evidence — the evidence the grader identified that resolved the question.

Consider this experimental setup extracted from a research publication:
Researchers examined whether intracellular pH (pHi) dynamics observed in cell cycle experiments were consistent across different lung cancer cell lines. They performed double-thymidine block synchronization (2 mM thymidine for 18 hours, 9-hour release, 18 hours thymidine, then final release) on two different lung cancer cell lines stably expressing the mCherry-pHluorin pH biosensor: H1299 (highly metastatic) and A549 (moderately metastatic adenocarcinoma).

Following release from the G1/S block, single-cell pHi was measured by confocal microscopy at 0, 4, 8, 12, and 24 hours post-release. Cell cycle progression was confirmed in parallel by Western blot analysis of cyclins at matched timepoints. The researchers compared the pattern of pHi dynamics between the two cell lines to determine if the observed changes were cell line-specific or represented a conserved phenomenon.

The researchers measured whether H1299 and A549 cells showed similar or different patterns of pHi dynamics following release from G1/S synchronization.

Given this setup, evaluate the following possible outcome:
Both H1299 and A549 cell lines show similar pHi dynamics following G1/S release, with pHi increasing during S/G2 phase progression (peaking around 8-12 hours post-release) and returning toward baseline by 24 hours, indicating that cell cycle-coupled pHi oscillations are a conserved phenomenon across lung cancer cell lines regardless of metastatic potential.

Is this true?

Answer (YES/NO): NO